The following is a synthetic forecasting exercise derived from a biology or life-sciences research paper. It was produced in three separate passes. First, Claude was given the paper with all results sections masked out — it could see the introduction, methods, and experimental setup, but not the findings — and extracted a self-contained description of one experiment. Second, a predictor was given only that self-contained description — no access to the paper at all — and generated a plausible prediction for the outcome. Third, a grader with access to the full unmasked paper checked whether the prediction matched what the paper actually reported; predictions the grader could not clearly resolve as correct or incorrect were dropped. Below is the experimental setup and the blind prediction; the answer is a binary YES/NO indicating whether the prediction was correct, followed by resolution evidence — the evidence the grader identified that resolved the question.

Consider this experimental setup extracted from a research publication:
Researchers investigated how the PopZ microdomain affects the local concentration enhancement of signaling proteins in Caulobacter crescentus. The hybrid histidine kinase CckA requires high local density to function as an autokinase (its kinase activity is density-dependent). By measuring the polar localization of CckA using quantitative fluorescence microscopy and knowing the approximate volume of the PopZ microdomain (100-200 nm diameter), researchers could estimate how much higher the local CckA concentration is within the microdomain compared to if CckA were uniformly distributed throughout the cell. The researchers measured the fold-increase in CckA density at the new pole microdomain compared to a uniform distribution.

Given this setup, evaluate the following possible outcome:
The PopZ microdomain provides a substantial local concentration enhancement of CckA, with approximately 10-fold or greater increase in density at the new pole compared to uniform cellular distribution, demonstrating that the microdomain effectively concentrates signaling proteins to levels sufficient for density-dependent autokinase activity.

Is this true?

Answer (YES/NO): YES